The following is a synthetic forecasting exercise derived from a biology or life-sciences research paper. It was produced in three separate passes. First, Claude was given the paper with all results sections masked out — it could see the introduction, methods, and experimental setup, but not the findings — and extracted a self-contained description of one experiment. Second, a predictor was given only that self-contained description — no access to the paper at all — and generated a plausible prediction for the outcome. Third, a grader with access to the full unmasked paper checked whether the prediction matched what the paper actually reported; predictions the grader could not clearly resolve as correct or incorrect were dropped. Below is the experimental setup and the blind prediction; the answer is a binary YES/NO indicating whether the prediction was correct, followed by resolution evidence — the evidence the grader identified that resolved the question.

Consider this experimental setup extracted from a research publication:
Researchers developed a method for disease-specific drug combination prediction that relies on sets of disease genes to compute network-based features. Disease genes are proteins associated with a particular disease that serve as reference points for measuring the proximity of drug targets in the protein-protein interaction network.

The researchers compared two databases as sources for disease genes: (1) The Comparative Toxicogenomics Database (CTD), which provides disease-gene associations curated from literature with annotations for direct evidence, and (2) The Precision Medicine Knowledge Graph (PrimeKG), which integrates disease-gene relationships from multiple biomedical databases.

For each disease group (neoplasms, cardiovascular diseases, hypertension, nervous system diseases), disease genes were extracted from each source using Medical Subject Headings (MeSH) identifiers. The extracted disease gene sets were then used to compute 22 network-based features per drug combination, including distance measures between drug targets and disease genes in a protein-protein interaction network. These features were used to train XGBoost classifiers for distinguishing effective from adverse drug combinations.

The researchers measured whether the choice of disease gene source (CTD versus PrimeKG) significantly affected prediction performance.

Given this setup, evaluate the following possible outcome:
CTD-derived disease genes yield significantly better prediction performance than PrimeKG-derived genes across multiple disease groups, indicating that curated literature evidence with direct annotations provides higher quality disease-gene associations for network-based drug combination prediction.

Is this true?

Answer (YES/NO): NO